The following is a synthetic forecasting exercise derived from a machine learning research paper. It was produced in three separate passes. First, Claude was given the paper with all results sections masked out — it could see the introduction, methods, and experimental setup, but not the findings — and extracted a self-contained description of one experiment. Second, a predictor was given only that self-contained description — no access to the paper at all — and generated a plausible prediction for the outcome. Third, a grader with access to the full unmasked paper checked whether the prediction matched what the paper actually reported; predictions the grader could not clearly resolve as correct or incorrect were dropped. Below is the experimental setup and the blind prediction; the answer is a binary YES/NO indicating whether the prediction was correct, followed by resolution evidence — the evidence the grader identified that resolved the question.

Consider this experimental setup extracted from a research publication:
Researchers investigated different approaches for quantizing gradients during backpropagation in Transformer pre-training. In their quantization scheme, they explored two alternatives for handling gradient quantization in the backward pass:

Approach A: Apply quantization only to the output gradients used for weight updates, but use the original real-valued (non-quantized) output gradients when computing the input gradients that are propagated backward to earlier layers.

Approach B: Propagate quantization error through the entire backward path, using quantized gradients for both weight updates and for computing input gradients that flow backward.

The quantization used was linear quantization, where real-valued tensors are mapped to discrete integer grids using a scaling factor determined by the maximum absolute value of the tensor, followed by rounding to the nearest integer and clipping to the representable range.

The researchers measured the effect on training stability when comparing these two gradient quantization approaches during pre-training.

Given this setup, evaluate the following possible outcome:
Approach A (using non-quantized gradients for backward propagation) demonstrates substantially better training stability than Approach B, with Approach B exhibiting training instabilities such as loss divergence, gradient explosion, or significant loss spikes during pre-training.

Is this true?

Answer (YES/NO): YES